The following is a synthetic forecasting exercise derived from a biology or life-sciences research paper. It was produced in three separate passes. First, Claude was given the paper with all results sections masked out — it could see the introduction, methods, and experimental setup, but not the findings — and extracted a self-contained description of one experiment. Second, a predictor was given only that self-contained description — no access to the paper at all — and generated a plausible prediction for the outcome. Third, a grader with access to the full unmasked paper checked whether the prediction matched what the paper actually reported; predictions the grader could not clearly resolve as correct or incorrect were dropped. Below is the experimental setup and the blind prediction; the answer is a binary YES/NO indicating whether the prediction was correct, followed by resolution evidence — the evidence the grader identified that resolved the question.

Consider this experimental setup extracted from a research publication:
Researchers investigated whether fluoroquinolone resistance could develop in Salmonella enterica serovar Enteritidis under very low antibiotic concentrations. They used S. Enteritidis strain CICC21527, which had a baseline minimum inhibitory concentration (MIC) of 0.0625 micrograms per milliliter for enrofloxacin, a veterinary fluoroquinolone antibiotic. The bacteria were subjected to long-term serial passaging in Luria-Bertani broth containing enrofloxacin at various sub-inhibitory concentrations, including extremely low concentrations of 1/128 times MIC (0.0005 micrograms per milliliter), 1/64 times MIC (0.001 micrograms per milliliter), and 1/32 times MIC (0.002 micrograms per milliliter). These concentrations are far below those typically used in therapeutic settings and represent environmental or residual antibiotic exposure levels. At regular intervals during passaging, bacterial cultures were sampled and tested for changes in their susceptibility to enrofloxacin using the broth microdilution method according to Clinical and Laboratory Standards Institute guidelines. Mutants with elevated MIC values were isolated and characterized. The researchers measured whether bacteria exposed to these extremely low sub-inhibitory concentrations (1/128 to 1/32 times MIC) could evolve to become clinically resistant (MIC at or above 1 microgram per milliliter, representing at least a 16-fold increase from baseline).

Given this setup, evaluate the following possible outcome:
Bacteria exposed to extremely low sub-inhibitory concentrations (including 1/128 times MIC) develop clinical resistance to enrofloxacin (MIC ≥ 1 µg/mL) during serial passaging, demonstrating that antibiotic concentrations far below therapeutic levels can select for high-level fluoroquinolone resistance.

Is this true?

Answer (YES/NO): NO